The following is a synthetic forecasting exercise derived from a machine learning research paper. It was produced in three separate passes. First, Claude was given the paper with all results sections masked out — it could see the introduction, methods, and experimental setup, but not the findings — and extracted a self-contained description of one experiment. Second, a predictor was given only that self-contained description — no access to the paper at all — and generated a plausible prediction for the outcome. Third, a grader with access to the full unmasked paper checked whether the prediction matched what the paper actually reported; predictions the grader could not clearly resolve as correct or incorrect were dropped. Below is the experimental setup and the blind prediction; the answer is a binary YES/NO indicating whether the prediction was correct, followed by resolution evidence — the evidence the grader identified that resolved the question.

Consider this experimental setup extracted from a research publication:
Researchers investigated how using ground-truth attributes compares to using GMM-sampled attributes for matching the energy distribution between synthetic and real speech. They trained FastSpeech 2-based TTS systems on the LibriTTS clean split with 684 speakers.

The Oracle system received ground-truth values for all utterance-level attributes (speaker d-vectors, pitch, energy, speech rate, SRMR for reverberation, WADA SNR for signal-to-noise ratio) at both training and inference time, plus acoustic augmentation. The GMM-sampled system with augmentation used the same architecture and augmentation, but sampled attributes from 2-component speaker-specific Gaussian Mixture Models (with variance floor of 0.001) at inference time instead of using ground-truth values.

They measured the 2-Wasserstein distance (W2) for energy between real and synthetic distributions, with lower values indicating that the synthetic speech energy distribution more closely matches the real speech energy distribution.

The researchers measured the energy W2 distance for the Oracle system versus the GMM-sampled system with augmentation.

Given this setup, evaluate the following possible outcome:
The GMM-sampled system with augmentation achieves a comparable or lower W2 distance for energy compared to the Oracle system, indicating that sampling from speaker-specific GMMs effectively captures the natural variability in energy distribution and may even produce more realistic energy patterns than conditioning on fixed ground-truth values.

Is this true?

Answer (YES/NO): YES